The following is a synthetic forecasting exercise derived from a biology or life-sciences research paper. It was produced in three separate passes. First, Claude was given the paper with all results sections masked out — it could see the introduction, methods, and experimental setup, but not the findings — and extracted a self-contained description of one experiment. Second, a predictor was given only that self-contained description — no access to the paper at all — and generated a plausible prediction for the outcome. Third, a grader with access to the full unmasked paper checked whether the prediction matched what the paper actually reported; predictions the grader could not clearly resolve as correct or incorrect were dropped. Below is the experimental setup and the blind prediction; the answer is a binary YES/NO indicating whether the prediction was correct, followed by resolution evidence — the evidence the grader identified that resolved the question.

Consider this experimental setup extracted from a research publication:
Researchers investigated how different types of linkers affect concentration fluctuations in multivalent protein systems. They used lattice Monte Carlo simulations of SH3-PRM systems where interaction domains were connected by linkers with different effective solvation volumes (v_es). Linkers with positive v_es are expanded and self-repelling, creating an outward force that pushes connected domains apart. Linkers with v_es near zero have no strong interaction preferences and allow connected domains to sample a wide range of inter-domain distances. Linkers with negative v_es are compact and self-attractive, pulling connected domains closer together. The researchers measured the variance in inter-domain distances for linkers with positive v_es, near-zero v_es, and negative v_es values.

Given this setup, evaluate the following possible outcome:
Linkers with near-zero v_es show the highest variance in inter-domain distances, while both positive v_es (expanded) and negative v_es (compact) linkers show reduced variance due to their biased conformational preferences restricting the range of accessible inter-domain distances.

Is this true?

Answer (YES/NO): YES